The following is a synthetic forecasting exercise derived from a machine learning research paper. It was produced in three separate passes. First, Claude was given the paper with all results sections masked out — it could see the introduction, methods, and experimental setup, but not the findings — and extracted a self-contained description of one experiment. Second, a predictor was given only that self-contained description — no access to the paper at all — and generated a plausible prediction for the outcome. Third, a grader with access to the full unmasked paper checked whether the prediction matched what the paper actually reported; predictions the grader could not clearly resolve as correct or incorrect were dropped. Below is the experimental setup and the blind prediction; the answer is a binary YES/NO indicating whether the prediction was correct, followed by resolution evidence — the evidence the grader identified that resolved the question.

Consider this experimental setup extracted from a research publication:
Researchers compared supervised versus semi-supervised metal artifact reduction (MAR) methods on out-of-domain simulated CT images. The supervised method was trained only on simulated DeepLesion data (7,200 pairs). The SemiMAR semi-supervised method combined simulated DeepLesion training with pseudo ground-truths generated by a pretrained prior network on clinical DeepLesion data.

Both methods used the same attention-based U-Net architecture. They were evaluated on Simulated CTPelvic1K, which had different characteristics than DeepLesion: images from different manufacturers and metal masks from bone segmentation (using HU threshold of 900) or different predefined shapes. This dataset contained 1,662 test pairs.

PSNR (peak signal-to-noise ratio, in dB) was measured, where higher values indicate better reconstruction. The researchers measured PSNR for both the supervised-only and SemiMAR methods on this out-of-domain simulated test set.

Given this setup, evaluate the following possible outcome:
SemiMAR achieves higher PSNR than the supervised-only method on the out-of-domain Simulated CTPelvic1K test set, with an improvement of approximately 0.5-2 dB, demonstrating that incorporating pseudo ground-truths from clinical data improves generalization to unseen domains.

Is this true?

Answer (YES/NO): NO